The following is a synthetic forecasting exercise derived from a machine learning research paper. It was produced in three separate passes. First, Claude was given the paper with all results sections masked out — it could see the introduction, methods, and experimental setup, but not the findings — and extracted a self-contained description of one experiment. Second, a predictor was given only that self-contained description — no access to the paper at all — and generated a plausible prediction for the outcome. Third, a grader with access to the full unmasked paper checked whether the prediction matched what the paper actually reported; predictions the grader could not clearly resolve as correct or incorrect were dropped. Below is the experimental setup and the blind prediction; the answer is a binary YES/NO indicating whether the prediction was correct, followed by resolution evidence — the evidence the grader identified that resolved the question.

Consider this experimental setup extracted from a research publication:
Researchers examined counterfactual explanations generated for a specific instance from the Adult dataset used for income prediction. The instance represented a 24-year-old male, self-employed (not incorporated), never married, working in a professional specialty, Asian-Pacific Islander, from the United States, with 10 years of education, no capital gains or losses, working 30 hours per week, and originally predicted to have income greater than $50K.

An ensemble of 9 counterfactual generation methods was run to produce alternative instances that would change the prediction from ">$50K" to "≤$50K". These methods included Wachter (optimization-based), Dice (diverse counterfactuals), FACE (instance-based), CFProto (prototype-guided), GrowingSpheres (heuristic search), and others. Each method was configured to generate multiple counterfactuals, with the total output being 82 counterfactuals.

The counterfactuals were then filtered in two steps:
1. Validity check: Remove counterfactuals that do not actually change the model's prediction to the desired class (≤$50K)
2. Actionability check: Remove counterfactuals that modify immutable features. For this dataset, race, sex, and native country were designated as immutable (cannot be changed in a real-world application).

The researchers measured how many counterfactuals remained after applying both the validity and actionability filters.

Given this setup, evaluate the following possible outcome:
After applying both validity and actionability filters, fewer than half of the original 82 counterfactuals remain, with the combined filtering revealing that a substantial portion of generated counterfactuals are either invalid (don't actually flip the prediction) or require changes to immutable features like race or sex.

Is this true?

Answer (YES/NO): NO